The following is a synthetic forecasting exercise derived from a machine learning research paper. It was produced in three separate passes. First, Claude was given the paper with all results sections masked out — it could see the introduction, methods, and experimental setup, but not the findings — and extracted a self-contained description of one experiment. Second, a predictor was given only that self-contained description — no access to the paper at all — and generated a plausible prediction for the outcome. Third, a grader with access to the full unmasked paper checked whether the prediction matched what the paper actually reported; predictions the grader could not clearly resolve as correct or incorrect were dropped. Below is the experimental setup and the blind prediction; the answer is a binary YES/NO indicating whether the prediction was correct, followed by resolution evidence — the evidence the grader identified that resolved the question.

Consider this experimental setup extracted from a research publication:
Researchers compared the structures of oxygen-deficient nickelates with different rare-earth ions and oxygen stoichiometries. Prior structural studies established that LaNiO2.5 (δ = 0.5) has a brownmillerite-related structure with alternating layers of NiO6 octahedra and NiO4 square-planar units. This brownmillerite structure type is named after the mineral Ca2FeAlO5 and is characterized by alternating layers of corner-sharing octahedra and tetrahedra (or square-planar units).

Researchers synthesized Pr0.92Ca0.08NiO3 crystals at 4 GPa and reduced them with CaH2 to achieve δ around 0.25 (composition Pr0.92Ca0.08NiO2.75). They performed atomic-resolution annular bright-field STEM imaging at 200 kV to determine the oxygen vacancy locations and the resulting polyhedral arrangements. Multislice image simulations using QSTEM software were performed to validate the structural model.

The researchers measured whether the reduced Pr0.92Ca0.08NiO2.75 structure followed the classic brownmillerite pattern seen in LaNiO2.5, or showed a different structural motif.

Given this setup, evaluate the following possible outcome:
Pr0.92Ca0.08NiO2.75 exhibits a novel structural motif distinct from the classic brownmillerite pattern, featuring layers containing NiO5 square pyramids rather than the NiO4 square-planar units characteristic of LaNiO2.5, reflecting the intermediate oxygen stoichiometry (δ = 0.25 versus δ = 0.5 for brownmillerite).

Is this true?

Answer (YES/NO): YES